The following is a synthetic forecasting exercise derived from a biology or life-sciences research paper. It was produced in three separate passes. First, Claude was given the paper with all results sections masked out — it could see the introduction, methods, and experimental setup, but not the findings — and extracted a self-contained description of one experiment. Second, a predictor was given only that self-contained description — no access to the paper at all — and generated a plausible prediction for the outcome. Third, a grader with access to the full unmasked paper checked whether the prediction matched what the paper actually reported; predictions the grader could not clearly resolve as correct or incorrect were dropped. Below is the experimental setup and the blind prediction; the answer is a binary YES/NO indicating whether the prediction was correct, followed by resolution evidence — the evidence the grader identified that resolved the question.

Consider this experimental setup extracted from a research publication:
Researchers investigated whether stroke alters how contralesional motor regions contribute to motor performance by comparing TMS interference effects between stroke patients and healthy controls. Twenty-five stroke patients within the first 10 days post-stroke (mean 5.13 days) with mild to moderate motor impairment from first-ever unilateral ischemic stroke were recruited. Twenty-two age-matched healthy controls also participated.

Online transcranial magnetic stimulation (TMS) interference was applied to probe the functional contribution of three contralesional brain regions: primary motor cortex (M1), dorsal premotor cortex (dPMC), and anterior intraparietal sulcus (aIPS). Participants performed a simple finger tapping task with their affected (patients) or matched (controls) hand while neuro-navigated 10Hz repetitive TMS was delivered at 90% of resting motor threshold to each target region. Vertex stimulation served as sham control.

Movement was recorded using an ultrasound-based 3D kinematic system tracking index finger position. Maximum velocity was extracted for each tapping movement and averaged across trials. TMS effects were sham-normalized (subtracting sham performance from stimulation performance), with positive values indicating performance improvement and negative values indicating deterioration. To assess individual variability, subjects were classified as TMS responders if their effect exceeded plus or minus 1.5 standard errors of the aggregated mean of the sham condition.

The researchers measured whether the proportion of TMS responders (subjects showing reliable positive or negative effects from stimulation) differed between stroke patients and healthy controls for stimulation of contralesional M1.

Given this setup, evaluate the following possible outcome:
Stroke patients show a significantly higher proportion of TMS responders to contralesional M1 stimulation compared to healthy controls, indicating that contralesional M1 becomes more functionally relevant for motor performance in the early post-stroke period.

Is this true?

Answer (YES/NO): YES